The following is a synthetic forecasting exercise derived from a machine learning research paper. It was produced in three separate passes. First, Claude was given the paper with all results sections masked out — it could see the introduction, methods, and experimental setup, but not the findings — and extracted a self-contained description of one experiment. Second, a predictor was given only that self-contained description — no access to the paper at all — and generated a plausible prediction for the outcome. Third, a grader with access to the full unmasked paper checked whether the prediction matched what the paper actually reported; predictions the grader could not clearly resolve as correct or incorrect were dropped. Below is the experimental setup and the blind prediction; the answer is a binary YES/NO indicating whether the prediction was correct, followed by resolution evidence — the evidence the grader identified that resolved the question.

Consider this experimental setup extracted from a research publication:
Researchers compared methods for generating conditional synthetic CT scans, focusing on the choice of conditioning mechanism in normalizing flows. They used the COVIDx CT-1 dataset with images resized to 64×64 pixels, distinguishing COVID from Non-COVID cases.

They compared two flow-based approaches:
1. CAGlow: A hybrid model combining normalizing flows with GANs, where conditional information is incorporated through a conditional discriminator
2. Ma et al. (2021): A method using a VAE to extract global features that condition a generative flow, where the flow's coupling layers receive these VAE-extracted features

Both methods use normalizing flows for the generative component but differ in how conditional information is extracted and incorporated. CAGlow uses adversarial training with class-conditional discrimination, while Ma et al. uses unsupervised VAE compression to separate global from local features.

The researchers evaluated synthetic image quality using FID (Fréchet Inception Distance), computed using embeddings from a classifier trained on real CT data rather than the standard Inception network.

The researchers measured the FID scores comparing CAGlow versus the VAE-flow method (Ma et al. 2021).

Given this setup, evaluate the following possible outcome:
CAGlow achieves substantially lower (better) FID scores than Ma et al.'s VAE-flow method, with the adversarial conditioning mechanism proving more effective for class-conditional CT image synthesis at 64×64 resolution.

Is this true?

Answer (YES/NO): YES